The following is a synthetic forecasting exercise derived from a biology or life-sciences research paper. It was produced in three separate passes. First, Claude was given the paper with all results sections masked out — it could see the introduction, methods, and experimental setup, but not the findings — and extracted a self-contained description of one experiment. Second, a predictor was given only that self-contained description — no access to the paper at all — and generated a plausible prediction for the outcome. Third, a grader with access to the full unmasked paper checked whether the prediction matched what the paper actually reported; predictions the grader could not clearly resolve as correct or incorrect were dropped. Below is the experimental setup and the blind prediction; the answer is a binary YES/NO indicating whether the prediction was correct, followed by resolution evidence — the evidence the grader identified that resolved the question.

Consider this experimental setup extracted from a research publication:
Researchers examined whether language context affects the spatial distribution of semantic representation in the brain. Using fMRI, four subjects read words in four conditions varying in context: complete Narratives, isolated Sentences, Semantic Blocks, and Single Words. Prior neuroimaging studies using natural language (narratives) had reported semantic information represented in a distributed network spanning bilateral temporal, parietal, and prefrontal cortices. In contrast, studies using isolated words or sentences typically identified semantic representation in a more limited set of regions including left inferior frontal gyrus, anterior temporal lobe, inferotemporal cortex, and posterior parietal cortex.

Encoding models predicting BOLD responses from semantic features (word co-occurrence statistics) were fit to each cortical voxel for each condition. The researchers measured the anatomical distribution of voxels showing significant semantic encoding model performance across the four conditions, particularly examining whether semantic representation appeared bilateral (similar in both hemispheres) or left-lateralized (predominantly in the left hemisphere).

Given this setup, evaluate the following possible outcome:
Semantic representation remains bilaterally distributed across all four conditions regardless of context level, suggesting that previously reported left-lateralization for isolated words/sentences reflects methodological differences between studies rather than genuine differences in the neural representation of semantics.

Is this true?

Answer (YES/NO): NO